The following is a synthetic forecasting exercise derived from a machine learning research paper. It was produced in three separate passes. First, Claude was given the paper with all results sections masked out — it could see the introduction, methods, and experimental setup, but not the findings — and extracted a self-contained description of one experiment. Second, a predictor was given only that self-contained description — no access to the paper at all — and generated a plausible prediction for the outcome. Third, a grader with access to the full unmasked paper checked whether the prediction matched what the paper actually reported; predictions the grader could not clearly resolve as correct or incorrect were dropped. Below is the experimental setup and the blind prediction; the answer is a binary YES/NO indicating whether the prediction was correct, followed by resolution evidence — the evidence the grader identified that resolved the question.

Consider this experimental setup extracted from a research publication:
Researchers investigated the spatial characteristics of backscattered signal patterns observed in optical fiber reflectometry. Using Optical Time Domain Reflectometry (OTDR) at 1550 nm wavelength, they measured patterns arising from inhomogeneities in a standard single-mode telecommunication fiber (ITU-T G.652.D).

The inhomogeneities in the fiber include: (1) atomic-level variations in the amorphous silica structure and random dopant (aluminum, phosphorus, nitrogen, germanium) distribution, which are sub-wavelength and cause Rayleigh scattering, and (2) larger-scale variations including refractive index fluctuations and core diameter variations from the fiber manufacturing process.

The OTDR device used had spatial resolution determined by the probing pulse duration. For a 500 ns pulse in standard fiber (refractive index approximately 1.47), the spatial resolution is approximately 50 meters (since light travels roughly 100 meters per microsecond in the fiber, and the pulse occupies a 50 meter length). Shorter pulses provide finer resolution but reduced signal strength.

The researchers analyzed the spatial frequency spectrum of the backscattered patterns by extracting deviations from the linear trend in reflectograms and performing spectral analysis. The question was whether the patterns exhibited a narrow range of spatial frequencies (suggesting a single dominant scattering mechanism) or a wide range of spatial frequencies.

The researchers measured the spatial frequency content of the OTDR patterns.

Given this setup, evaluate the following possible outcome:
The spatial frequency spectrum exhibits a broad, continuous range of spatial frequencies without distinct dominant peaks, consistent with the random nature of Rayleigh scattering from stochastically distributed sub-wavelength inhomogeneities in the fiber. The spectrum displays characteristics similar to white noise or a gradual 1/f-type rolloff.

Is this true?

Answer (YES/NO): YES